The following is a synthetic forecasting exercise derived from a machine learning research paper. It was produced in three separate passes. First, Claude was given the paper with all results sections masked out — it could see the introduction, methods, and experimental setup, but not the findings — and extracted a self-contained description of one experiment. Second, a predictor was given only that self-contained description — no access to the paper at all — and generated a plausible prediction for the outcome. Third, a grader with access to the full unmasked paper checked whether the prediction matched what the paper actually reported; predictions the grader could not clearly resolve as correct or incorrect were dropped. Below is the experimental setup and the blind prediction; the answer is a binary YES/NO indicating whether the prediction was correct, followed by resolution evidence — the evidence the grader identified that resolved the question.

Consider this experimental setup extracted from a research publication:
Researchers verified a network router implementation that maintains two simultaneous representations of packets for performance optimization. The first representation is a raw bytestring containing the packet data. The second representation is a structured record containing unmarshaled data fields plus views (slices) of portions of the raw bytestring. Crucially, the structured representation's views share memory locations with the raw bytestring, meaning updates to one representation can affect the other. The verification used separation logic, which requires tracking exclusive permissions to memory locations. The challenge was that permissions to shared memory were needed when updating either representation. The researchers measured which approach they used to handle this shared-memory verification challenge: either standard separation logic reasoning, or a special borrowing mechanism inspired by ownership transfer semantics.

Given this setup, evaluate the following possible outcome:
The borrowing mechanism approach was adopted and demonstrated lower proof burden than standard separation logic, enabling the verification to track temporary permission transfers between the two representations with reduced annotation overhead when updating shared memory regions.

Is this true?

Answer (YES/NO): NO